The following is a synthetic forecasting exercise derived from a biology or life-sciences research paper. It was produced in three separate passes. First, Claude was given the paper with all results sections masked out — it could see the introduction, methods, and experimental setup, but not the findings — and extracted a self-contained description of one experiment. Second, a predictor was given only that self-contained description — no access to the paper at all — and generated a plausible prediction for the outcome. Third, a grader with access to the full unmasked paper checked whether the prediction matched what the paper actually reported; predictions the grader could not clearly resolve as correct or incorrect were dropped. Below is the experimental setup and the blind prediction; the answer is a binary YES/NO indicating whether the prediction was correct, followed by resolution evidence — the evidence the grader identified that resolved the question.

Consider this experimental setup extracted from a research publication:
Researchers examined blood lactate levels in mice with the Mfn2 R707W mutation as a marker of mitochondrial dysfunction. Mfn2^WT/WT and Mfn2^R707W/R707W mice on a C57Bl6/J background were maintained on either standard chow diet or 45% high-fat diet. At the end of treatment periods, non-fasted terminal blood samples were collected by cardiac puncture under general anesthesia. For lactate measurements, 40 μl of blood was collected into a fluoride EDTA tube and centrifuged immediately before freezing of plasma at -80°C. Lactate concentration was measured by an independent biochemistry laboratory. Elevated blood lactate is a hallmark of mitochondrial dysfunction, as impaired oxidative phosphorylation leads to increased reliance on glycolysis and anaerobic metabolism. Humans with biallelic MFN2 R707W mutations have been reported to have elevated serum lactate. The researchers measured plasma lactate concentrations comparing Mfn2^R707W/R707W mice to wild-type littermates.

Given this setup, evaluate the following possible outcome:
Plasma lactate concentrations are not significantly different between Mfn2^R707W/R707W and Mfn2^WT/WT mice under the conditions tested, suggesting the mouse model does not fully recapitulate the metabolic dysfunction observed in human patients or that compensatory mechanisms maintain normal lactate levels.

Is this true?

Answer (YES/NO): NO